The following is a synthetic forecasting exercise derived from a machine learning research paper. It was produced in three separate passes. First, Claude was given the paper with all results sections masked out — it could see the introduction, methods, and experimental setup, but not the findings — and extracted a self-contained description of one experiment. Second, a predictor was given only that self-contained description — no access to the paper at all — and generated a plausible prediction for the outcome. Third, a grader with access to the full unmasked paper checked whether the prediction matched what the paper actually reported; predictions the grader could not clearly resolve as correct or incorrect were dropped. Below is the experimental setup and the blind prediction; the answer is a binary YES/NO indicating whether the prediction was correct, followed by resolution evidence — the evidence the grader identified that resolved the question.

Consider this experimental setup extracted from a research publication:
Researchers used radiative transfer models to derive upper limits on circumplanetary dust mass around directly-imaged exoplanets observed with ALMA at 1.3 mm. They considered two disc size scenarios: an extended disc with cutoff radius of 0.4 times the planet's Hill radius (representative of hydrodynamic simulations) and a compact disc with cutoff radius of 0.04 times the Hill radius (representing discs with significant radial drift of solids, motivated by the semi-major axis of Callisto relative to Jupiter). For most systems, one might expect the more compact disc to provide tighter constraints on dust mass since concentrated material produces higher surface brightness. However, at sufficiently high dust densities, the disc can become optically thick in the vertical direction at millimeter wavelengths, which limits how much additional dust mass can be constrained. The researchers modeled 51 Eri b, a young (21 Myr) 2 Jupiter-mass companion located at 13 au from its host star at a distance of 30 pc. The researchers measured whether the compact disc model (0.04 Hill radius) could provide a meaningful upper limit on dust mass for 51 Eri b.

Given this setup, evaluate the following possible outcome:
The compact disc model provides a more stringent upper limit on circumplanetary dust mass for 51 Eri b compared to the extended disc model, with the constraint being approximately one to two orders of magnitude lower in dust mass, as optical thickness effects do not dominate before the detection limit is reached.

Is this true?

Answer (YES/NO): NO